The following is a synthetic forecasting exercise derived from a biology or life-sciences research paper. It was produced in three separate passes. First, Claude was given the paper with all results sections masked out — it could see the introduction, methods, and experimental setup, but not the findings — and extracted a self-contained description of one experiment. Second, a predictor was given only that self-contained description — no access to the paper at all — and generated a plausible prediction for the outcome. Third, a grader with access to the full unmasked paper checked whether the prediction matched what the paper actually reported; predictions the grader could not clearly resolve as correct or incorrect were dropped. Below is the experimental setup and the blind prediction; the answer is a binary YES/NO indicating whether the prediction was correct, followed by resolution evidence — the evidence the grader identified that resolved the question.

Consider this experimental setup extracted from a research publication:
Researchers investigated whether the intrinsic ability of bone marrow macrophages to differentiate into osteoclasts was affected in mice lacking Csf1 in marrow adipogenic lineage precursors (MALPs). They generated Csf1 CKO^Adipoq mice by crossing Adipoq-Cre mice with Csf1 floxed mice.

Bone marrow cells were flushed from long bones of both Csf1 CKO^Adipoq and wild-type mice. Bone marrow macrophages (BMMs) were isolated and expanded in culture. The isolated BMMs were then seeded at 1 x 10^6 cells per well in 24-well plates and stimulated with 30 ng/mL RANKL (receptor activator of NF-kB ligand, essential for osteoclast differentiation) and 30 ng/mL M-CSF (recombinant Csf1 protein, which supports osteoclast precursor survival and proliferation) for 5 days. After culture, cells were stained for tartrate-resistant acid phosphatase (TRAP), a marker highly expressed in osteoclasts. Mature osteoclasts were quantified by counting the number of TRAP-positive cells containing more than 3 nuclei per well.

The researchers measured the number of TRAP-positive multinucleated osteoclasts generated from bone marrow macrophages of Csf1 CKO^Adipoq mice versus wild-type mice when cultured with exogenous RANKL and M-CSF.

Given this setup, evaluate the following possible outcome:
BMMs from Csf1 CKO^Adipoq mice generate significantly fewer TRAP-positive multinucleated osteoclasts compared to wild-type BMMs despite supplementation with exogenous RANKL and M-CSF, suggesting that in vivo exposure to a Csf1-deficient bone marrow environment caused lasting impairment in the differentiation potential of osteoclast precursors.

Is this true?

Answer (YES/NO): NO